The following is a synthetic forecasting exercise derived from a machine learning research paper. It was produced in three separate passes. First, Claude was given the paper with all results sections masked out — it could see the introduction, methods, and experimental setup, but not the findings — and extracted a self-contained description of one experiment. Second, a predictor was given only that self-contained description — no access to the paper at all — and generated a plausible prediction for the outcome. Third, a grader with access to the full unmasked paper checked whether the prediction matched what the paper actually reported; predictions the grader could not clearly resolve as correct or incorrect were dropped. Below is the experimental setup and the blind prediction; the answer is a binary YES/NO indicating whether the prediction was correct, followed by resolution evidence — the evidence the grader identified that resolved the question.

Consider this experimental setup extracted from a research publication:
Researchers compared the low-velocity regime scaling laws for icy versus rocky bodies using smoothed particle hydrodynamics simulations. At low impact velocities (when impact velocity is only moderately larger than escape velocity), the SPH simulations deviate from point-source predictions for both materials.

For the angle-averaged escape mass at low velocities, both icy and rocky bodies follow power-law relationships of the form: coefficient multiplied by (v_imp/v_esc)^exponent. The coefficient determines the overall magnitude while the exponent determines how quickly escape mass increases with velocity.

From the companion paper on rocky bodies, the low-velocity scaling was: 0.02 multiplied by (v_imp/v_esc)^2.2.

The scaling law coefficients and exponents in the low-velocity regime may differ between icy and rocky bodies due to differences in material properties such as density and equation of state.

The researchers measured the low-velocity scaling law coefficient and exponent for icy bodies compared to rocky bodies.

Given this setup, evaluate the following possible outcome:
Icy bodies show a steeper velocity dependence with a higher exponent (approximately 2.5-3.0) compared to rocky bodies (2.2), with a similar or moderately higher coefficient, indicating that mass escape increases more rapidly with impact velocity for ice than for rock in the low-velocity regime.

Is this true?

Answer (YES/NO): NO